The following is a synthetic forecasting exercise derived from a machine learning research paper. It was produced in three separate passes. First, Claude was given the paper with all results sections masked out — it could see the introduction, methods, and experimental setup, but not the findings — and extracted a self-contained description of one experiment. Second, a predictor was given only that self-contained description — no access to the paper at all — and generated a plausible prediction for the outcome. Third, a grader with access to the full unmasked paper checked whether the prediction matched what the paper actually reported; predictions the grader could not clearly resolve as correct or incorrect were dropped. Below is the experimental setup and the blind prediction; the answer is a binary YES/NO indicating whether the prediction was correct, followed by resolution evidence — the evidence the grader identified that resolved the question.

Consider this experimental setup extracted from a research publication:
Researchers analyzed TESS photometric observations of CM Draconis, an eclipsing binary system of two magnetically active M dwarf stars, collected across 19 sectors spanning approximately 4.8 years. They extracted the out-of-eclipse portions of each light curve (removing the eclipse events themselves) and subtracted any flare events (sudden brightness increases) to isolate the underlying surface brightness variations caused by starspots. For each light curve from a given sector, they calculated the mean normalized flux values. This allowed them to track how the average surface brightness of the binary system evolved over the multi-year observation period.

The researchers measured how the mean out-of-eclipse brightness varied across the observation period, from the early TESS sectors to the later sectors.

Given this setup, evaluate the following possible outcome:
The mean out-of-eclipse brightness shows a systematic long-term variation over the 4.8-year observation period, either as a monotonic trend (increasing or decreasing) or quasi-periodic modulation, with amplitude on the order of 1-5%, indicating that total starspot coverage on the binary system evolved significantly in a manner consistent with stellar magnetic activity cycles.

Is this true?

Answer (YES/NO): YES